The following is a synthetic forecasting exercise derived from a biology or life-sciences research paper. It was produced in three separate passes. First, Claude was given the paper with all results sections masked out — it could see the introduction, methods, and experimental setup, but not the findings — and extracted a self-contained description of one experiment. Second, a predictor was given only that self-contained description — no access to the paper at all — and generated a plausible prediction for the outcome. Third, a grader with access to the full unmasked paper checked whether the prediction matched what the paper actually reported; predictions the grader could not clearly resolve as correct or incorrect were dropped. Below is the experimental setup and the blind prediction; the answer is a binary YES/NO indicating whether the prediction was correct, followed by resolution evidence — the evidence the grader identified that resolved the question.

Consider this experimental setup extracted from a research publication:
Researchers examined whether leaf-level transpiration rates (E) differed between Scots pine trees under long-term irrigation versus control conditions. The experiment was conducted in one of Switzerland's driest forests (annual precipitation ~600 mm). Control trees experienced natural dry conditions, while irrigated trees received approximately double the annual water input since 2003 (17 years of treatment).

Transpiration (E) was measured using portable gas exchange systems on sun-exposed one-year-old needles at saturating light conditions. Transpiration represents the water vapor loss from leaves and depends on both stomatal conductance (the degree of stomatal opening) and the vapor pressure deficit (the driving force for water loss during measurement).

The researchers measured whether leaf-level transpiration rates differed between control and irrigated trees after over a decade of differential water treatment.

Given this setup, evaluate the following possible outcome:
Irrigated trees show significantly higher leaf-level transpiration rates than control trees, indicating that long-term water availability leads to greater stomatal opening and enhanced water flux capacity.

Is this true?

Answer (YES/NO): YES